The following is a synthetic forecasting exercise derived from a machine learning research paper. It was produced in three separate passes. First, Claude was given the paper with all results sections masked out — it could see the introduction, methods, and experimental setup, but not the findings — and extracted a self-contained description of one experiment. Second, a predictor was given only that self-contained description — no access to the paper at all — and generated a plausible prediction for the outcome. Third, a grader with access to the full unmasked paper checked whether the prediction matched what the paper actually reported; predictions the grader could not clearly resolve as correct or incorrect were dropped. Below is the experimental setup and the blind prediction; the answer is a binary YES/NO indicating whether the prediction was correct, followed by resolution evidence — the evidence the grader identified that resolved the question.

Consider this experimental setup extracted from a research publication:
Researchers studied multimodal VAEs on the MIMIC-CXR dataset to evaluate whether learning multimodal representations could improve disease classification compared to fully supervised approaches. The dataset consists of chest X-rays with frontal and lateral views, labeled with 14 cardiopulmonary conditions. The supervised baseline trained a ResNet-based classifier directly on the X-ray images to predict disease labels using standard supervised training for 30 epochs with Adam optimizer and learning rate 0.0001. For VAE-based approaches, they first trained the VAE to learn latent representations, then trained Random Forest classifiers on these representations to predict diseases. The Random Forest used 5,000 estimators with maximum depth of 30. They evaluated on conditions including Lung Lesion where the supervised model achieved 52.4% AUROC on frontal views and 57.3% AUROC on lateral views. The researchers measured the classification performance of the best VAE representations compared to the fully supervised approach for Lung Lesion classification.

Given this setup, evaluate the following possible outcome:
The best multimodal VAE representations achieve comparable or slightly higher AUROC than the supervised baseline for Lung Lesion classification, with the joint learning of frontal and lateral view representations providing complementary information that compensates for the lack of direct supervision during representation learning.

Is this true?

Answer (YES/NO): NO